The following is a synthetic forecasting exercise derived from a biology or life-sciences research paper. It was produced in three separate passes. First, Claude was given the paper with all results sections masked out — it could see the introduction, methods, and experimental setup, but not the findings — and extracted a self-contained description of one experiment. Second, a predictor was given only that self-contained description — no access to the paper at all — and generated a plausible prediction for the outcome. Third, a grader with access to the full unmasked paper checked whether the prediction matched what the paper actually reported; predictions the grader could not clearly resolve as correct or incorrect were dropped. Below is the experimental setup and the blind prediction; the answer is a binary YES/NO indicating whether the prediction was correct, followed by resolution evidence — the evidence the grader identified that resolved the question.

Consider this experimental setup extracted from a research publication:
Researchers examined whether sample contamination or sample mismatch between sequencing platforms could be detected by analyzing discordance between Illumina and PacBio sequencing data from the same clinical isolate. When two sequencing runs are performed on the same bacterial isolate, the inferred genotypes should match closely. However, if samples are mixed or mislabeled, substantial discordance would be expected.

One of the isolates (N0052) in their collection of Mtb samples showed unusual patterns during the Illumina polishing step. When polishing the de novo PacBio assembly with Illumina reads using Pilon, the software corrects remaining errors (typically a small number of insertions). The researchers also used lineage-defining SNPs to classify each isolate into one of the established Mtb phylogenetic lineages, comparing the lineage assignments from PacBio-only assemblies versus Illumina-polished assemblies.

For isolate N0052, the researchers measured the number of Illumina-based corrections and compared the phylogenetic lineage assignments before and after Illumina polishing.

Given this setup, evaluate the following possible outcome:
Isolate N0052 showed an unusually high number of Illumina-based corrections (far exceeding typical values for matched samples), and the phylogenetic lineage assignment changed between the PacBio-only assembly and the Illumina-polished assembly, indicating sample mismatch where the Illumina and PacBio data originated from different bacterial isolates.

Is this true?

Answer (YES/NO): YES